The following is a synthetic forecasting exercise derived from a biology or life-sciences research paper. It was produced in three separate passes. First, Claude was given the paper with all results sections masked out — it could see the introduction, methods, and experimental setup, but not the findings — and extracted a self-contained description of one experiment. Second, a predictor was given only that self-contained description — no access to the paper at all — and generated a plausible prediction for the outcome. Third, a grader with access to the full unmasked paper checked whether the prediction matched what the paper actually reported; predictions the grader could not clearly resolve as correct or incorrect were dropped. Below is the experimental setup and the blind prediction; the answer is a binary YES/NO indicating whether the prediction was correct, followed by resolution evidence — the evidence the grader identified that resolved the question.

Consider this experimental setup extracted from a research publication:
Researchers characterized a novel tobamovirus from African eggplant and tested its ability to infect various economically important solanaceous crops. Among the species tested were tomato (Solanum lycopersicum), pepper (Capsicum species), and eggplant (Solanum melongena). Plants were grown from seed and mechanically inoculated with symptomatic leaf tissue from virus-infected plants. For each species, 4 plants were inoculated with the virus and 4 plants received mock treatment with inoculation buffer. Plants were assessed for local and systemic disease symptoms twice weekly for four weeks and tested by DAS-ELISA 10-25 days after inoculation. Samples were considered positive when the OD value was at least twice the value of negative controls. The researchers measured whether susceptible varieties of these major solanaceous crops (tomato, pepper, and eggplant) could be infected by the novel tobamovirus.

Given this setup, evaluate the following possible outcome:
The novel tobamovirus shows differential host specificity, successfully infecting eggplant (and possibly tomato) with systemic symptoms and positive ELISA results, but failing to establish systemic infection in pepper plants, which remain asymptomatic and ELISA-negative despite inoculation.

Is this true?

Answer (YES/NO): NO